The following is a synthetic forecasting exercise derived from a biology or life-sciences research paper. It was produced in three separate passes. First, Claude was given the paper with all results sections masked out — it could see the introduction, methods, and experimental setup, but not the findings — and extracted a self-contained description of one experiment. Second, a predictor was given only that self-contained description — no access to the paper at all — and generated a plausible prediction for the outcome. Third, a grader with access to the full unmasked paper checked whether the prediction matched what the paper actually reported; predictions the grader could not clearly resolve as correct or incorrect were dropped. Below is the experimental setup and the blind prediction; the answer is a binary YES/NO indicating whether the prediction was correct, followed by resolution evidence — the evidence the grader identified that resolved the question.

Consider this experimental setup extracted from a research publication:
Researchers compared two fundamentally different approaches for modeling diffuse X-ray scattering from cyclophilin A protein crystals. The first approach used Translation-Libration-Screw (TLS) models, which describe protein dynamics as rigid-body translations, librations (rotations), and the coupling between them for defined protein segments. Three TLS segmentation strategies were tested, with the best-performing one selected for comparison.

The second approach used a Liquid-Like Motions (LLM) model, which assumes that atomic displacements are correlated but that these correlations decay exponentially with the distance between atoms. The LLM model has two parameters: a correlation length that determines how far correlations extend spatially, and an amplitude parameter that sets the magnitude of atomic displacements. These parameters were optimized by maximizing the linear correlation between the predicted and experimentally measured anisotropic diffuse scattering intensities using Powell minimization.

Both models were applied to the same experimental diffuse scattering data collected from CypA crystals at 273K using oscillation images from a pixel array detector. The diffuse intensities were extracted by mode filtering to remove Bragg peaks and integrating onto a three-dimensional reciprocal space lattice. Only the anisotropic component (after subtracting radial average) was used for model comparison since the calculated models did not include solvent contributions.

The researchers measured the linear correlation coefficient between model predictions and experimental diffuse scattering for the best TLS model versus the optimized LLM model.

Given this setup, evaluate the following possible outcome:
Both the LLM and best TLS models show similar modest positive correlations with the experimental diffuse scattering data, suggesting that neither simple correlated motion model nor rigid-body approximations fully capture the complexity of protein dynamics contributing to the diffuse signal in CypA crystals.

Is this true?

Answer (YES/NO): NO